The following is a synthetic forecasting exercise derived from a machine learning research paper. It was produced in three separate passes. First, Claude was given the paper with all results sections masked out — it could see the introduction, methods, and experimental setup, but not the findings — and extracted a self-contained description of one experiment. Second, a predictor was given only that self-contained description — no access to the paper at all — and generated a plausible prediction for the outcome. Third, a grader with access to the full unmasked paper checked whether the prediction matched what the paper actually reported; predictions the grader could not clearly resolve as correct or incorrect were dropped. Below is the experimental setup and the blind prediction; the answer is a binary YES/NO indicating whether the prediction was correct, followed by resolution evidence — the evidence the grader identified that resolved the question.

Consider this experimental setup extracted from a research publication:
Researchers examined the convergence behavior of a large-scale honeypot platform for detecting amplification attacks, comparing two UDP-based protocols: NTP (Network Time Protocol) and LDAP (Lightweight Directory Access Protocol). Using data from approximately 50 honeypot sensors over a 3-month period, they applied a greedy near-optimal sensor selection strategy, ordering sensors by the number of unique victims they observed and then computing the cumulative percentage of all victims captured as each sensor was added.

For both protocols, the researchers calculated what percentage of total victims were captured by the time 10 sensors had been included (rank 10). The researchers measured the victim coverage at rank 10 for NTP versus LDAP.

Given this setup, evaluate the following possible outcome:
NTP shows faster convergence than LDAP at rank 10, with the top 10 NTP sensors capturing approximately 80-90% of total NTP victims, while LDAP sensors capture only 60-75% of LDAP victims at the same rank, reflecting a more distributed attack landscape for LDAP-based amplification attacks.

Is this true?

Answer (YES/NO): NO